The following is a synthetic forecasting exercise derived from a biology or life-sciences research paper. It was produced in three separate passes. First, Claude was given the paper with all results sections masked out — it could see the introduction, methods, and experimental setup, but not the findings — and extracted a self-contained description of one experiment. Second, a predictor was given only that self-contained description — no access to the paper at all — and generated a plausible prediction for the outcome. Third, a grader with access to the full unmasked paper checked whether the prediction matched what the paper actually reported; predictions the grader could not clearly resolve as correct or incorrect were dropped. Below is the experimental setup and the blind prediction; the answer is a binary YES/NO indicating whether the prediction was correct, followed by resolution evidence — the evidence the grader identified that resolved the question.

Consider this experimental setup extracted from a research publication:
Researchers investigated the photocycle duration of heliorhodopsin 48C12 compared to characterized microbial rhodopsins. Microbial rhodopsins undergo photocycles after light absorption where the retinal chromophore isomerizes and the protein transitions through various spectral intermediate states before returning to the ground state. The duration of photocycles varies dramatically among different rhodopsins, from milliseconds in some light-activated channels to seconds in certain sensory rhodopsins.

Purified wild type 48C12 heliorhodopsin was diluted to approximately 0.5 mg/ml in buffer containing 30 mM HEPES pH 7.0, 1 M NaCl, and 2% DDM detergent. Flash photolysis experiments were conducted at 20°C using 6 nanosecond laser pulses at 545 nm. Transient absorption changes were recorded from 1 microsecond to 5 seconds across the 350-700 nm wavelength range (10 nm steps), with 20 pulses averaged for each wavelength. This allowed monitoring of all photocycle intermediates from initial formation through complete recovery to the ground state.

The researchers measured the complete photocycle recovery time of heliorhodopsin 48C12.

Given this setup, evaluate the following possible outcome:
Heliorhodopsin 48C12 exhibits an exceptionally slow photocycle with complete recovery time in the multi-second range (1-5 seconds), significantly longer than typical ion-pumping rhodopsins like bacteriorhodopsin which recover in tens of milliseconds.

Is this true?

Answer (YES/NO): YES